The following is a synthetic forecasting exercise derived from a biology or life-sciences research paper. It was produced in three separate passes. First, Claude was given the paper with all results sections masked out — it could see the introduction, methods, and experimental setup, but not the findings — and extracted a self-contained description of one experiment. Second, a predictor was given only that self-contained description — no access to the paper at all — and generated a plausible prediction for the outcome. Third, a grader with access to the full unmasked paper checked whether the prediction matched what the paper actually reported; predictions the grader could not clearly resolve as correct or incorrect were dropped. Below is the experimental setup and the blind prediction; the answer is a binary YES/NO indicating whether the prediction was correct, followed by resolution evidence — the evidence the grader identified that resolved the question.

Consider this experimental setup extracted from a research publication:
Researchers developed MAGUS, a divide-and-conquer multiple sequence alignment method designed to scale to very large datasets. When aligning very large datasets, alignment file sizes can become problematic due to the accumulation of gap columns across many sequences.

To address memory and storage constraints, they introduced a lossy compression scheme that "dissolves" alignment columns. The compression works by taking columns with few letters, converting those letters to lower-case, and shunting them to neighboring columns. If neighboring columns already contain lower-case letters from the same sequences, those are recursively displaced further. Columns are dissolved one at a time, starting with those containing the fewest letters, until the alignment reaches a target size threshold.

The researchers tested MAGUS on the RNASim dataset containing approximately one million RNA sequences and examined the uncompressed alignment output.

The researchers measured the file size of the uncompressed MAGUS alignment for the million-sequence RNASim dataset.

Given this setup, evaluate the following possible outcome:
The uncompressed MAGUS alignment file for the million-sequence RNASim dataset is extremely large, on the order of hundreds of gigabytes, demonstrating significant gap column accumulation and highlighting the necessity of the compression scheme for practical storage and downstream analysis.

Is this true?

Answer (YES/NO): NO